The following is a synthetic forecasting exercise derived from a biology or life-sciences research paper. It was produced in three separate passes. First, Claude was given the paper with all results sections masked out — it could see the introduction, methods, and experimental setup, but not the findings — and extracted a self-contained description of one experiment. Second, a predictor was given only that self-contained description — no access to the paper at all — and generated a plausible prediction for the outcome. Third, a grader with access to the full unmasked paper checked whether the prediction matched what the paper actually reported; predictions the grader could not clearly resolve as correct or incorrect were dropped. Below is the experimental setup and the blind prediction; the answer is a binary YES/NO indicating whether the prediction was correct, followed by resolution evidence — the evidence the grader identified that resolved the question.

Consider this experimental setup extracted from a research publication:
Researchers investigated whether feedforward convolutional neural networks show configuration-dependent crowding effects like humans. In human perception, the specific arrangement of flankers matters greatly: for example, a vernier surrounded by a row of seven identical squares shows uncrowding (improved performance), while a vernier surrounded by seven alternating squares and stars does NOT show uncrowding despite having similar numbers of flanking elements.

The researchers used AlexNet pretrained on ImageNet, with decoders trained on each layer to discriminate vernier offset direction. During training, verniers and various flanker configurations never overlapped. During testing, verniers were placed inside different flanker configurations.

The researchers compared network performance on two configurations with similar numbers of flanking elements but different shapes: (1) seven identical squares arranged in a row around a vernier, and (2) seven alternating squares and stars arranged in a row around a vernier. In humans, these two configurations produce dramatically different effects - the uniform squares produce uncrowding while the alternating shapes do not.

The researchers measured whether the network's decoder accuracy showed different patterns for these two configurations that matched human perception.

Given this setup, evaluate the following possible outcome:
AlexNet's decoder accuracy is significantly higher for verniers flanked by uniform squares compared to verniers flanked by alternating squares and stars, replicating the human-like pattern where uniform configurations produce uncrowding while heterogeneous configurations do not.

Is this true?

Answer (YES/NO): NO